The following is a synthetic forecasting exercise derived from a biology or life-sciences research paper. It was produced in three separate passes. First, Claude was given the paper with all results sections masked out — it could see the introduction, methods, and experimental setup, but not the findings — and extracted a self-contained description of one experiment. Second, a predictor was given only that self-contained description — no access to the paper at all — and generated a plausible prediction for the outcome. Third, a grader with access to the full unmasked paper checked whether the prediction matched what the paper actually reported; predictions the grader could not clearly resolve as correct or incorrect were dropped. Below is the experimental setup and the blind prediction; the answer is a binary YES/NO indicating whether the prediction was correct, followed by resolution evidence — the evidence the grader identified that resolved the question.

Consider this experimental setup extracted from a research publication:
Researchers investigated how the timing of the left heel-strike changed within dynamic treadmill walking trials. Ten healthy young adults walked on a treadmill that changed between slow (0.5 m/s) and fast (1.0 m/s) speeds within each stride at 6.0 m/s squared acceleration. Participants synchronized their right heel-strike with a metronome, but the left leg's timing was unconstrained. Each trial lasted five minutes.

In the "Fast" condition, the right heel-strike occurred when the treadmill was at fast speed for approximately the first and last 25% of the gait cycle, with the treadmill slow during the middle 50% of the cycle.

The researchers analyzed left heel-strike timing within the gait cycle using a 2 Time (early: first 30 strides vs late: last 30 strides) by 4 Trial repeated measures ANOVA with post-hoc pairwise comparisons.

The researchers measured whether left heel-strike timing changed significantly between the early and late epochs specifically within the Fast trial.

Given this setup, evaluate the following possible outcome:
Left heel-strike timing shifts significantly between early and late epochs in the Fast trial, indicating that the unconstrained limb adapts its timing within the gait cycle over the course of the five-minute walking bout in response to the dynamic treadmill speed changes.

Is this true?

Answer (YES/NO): YES